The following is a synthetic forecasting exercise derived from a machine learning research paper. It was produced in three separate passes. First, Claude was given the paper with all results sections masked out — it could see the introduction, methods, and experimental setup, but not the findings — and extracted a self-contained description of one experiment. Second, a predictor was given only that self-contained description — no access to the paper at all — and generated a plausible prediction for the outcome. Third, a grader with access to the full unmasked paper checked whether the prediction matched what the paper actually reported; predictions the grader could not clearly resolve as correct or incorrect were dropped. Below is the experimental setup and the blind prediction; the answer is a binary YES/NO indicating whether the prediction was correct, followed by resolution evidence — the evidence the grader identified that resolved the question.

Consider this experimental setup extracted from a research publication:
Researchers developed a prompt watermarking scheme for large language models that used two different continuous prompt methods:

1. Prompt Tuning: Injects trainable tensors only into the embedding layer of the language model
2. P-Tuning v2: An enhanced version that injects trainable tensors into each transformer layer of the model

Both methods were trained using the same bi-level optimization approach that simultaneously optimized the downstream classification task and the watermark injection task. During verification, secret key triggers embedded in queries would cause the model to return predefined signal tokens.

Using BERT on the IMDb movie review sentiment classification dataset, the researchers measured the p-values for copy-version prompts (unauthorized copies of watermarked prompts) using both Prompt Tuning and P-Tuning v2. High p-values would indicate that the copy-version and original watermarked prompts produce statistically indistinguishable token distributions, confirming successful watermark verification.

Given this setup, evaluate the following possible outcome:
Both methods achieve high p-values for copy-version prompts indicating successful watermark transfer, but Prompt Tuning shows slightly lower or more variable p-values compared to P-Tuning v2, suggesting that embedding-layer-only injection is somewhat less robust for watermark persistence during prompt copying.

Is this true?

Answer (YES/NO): NO